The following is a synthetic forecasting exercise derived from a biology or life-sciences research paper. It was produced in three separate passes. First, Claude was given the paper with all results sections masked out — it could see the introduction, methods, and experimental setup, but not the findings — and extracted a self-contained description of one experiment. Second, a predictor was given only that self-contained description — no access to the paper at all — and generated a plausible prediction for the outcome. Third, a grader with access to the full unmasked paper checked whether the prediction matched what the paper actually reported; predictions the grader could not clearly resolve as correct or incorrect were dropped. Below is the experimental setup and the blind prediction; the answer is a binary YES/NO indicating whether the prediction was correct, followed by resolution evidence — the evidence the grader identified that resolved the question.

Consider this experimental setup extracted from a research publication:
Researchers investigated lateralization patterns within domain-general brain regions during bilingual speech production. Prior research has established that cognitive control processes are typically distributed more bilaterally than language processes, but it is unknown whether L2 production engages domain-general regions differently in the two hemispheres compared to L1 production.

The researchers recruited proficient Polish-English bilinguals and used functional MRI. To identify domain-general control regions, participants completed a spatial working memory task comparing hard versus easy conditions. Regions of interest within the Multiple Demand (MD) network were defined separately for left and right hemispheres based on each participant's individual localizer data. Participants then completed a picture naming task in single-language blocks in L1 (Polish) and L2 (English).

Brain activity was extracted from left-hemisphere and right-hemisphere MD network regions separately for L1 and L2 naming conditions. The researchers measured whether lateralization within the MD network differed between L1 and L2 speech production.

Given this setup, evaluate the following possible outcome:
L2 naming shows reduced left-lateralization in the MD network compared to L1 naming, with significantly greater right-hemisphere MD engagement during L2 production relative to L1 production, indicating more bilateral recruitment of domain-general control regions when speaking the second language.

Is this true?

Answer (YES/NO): NO